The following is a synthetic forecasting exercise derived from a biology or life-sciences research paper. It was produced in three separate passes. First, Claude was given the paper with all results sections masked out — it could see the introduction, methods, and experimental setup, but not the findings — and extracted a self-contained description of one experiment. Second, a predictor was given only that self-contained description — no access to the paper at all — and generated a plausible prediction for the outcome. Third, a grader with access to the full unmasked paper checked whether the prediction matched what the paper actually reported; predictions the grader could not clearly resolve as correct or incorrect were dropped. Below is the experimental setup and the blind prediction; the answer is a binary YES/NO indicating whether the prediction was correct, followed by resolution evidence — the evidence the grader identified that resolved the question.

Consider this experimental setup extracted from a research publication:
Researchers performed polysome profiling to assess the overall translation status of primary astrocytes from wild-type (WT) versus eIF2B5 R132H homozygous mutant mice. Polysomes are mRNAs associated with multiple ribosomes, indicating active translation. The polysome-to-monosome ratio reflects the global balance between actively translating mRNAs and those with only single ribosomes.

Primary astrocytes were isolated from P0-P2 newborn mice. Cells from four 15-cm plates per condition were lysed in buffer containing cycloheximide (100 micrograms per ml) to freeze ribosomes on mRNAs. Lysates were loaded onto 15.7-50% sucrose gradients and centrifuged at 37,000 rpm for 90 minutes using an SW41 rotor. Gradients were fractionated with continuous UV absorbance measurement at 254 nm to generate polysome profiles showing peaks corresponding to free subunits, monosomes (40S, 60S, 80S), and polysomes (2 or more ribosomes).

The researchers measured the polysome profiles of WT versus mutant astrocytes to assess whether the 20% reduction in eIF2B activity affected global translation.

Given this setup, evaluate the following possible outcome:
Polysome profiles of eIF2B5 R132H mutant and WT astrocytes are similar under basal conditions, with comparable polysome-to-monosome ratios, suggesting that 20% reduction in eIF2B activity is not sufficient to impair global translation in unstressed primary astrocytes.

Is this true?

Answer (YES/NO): NO